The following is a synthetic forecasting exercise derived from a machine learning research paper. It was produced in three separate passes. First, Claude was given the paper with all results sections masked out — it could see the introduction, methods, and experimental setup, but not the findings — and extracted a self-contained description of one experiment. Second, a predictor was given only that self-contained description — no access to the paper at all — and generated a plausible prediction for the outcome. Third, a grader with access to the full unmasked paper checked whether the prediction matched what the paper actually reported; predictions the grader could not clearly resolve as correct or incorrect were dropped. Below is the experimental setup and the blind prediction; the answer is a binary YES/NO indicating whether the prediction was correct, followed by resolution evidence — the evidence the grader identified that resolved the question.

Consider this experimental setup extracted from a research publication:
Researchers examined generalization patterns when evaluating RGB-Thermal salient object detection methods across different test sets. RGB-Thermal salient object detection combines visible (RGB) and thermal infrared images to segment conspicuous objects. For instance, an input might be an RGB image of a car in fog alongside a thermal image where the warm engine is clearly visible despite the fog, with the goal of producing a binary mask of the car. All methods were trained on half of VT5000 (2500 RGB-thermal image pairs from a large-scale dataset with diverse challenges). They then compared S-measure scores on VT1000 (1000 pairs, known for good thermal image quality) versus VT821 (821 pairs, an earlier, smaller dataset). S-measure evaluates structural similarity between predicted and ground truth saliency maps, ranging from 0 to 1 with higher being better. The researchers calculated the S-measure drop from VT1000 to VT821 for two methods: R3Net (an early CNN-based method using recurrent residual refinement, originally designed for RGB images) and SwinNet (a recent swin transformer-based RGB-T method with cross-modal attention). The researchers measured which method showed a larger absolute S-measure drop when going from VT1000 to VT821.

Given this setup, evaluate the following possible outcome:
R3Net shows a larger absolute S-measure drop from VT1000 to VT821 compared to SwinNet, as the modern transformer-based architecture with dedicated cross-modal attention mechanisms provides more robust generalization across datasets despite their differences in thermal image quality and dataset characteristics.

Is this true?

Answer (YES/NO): YES